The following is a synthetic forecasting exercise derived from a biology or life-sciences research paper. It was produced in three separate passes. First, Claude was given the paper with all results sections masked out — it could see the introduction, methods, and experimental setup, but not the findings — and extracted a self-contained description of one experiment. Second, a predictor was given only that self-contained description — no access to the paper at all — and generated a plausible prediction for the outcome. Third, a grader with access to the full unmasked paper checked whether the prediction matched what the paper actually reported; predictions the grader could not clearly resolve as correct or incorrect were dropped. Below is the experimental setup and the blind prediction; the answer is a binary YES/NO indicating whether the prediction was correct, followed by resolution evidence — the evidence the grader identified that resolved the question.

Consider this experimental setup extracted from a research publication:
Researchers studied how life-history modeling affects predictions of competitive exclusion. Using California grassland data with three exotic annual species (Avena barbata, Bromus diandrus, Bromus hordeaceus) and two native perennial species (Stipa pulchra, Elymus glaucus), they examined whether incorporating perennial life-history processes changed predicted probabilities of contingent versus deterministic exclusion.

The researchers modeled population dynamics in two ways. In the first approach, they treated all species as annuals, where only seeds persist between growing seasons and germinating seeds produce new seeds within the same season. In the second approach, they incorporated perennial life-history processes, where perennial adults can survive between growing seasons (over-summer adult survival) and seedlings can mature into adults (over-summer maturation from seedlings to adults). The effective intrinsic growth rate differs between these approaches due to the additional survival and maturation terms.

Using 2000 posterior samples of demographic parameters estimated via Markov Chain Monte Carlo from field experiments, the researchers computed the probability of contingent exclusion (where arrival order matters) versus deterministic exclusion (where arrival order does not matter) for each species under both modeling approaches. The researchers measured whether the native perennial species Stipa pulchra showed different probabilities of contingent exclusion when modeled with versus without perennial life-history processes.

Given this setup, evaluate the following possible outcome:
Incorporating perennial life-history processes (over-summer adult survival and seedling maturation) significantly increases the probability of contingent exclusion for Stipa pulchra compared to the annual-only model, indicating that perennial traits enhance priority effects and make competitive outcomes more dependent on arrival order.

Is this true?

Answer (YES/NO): YES